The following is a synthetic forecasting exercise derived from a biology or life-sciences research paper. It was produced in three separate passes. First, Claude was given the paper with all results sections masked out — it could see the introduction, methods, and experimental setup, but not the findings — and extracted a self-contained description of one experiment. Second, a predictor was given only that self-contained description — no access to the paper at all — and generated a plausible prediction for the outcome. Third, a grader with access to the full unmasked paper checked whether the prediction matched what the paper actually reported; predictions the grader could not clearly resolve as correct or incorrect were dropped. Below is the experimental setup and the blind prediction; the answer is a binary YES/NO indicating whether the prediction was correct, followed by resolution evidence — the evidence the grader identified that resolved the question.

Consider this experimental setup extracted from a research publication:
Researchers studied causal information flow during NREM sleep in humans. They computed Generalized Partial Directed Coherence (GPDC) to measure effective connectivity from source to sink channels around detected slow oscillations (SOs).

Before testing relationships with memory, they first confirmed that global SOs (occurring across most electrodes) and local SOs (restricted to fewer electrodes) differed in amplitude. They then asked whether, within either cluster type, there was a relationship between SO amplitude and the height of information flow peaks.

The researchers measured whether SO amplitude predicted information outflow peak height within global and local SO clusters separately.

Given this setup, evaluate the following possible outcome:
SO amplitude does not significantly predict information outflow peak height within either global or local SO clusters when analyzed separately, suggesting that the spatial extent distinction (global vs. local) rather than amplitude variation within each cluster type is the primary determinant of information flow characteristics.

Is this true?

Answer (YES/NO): YES